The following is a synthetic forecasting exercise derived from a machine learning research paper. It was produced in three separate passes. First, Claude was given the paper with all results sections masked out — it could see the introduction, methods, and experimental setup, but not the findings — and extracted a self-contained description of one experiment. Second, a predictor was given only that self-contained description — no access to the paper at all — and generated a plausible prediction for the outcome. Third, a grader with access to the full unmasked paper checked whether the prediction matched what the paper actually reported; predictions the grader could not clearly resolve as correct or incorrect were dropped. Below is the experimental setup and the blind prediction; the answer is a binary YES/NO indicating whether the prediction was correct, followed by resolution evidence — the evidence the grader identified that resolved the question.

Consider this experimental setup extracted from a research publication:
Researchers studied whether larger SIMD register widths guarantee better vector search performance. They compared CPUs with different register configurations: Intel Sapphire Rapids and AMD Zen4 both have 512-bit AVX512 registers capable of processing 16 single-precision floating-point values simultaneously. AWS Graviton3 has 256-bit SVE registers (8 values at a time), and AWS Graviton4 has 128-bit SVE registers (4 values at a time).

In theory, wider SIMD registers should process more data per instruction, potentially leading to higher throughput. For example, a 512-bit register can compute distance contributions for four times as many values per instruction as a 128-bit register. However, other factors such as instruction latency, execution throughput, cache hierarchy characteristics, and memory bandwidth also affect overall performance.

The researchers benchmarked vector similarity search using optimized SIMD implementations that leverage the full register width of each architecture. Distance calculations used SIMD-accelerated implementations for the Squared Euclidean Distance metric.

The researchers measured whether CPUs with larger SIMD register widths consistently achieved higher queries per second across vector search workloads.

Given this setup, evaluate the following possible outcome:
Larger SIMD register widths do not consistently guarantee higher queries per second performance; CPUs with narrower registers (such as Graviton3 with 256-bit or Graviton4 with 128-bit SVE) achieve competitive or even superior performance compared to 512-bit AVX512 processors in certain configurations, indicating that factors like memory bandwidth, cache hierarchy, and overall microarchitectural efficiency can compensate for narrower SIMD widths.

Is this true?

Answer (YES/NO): YES